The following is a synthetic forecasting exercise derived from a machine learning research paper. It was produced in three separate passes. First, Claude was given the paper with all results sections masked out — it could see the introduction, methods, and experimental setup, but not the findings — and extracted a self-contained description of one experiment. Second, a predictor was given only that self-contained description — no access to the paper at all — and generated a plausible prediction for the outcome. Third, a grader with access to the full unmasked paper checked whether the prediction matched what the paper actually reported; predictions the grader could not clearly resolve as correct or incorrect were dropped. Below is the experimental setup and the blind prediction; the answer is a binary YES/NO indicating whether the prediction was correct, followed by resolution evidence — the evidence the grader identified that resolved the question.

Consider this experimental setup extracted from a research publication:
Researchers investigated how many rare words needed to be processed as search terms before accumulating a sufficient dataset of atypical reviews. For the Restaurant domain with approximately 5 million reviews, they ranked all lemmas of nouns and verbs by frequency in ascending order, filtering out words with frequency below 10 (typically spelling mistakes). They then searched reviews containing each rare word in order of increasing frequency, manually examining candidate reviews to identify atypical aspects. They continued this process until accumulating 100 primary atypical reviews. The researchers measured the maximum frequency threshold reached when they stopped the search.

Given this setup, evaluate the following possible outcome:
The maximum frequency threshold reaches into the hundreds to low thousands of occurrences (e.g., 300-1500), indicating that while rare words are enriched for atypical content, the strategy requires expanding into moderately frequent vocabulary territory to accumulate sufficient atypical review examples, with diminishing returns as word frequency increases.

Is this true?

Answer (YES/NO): NO